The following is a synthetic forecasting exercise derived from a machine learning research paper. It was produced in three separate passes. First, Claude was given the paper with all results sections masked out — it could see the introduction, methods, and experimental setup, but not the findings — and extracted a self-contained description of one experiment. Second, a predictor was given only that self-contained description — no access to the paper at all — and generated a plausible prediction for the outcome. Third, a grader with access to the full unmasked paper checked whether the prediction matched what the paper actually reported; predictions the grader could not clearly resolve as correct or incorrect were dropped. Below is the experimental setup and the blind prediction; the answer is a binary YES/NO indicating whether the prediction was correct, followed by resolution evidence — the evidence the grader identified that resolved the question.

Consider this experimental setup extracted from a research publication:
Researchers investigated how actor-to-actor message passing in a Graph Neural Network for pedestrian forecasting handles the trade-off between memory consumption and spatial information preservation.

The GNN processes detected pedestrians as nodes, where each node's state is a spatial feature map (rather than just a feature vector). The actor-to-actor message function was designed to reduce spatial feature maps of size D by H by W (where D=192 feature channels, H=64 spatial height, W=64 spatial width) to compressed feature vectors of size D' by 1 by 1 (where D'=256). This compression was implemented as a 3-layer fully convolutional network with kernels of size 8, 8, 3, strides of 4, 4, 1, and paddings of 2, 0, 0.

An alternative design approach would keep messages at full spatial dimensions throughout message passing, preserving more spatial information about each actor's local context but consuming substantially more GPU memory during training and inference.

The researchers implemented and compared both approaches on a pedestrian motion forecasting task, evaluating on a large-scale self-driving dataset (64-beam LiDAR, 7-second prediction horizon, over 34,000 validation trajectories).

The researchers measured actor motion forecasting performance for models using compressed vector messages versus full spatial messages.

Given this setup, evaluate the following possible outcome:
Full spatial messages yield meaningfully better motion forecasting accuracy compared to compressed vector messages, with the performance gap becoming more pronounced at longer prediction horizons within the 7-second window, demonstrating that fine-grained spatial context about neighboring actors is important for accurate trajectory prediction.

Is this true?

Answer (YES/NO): NO